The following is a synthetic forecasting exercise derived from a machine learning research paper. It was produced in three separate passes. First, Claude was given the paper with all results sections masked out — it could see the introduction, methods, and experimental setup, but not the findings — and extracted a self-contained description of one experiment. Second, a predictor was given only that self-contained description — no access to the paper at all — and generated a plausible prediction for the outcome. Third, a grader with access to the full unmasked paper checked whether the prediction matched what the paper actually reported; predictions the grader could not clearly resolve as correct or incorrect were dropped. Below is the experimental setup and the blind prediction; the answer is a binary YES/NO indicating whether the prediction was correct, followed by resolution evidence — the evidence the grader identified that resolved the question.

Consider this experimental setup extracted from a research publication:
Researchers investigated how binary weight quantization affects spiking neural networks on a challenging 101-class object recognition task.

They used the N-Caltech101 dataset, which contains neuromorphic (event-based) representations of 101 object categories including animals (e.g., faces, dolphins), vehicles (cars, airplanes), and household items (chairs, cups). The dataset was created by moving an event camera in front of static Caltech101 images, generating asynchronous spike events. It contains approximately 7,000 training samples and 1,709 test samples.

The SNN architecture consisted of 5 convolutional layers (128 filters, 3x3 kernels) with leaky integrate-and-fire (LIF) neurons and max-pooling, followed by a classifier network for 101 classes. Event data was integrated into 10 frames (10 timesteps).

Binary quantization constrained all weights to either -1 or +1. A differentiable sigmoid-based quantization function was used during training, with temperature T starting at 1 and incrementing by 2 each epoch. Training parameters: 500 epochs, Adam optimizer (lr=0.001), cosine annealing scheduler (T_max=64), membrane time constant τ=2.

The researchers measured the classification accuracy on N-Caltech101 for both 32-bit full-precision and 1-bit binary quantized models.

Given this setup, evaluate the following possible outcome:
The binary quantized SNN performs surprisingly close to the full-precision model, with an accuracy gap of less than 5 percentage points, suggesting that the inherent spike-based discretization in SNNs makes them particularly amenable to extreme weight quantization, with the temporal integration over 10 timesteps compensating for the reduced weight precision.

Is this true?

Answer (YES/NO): YES